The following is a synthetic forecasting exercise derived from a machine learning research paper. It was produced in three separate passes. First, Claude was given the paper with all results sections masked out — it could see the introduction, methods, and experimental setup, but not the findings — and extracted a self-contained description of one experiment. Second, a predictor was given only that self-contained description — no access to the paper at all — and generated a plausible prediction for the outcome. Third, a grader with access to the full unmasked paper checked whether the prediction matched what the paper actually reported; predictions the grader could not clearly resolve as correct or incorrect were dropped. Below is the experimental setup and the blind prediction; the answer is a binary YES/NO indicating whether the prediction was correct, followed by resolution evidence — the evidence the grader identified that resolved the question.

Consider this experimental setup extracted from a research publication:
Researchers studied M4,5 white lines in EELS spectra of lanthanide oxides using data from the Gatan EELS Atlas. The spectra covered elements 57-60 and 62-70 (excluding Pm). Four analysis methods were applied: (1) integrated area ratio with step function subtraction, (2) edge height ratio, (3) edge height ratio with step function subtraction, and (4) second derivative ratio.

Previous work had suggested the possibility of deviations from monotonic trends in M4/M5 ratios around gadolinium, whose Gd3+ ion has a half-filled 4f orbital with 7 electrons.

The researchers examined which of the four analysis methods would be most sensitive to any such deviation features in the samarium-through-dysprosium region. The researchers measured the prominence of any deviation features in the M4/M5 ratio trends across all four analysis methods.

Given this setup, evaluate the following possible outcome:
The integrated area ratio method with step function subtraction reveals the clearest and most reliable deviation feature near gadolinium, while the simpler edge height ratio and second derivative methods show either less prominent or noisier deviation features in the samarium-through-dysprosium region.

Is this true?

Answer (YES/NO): YES